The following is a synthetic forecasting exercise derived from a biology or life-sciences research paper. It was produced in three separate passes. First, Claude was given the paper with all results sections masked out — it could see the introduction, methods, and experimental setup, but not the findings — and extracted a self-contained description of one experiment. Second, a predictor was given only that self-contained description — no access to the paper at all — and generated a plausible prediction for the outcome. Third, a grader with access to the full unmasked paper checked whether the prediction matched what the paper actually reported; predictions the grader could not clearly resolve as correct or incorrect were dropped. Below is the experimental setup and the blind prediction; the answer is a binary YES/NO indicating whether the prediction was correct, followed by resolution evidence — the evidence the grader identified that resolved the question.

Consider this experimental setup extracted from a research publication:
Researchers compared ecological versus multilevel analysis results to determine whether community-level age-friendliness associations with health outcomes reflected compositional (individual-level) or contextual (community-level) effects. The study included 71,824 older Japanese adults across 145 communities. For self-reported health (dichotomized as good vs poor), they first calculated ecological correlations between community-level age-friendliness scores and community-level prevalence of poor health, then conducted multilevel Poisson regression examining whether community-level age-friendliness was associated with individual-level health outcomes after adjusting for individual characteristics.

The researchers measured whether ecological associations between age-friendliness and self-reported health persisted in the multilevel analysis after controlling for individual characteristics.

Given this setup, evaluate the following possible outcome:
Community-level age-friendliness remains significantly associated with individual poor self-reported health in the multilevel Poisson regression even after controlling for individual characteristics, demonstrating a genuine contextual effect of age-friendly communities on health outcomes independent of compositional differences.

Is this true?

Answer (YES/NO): NO